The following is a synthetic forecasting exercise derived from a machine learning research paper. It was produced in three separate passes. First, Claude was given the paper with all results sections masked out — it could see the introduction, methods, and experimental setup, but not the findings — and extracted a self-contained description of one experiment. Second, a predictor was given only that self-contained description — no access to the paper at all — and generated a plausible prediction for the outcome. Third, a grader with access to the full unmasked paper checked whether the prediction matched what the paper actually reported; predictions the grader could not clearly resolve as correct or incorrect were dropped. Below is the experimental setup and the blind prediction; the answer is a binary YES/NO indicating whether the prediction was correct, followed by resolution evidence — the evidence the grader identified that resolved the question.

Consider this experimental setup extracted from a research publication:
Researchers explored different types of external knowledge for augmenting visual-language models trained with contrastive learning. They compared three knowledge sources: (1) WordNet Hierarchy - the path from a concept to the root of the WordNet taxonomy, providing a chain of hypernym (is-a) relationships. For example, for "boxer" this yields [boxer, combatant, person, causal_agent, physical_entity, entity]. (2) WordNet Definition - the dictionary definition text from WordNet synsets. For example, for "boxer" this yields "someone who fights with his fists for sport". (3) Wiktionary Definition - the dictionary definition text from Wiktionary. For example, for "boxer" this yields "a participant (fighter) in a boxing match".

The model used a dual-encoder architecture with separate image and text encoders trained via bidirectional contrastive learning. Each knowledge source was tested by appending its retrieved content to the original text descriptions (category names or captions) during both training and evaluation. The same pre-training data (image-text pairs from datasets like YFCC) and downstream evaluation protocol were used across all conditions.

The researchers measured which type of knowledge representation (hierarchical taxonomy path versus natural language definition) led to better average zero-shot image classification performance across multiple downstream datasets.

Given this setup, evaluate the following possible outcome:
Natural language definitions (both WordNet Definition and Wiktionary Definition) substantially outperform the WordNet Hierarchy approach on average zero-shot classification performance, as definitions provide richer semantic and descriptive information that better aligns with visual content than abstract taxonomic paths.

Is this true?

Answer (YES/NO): NO